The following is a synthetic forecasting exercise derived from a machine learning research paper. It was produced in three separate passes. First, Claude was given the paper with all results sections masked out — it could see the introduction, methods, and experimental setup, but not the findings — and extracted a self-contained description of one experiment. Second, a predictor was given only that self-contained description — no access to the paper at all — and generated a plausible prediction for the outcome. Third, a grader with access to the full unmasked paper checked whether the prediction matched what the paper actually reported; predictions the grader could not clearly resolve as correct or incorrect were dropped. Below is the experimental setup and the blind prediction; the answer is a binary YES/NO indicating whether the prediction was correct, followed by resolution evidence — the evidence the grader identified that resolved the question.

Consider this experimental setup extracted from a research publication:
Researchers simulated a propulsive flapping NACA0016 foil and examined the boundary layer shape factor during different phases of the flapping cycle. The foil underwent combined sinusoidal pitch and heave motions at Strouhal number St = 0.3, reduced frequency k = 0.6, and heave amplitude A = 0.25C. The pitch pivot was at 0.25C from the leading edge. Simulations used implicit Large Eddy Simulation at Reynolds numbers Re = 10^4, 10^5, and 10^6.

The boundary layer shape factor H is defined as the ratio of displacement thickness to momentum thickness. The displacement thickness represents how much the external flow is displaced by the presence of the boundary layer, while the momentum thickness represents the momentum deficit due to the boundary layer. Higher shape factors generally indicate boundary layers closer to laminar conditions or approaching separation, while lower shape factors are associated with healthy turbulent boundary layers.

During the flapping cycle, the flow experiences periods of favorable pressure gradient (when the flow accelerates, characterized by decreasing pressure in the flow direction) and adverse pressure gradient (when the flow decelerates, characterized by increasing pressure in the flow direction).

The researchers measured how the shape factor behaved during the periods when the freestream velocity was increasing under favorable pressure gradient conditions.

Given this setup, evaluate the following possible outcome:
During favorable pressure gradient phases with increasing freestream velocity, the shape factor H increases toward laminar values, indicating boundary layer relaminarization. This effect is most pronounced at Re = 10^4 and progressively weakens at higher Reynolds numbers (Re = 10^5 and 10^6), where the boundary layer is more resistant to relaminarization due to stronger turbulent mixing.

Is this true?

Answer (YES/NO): NO